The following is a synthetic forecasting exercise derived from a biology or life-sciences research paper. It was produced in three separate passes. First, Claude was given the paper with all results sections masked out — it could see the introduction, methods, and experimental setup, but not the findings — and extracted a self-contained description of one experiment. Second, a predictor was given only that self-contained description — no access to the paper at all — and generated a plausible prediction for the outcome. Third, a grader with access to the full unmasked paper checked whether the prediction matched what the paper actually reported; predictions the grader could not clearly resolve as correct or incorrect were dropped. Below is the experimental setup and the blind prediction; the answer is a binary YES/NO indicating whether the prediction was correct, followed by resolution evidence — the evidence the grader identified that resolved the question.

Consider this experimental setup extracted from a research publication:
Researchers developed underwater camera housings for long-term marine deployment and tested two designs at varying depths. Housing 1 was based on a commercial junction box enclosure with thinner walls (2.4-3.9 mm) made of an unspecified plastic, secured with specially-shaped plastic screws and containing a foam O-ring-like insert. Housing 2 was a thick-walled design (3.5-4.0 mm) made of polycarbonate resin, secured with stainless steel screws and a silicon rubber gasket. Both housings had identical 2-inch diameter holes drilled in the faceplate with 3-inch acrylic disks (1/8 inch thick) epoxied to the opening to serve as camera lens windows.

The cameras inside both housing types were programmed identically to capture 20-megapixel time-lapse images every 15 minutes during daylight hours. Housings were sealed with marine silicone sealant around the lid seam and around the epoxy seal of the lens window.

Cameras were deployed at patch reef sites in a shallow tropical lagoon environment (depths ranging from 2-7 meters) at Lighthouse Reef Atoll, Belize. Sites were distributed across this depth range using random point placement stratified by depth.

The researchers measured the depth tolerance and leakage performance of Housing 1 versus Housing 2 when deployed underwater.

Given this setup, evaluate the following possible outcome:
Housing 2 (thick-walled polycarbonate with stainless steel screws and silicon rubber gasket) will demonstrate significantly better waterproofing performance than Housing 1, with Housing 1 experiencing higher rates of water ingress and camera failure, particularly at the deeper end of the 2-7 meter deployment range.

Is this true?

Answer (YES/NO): YES